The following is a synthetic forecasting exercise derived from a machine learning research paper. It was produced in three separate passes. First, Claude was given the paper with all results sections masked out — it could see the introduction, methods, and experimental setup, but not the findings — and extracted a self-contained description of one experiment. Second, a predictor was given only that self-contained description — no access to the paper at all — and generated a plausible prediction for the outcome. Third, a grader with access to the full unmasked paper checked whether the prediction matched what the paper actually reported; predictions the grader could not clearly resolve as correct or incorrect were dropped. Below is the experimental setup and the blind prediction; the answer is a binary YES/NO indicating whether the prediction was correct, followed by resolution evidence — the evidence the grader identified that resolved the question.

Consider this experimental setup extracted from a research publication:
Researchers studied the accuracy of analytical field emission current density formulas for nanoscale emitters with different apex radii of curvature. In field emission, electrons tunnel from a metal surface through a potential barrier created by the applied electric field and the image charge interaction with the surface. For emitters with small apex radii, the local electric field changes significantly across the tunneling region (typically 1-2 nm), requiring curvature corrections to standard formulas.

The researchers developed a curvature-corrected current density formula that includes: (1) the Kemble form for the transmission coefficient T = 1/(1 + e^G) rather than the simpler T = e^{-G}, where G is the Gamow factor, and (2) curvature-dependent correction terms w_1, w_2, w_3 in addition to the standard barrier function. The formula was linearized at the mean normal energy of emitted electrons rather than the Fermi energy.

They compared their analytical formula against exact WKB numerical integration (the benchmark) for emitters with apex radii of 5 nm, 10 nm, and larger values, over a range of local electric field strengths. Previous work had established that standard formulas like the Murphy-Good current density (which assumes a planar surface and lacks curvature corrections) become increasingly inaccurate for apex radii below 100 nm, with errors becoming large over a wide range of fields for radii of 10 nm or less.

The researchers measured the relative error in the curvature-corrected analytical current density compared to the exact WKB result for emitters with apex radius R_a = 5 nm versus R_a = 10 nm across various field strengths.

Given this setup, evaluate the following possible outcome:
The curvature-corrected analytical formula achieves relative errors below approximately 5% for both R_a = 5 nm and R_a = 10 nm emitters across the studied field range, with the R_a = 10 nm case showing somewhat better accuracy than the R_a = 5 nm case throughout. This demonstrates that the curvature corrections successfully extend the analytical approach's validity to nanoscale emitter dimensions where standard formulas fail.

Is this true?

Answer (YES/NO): YES